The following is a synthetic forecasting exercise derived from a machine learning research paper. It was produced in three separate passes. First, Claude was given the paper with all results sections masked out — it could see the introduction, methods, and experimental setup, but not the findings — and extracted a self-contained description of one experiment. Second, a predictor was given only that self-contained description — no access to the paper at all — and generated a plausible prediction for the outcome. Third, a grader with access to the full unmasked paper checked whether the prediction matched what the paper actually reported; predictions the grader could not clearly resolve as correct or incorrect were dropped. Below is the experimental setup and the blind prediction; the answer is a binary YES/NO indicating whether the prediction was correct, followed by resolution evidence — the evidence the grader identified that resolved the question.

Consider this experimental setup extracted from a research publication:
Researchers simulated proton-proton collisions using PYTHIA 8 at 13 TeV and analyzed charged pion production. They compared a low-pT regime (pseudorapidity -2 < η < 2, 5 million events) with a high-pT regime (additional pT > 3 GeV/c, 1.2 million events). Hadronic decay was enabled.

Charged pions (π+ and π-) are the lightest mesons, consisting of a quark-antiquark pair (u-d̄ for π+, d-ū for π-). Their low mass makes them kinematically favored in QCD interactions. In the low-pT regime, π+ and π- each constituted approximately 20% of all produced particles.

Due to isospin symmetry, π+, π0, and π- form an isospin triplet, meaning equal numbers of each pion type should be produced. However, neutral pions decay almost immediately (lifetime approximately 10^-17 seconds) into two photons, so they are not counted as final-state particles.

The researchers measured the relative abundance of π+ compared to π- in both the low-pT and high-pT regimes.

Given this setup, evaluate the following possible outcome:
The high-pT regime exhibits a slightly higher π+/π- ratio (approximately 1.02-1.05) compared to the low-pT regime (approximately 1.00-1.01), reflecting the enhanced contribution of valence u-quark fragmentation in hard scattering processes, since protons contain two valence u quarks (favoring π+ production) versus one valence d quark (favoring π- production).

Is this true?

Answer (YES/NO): NO